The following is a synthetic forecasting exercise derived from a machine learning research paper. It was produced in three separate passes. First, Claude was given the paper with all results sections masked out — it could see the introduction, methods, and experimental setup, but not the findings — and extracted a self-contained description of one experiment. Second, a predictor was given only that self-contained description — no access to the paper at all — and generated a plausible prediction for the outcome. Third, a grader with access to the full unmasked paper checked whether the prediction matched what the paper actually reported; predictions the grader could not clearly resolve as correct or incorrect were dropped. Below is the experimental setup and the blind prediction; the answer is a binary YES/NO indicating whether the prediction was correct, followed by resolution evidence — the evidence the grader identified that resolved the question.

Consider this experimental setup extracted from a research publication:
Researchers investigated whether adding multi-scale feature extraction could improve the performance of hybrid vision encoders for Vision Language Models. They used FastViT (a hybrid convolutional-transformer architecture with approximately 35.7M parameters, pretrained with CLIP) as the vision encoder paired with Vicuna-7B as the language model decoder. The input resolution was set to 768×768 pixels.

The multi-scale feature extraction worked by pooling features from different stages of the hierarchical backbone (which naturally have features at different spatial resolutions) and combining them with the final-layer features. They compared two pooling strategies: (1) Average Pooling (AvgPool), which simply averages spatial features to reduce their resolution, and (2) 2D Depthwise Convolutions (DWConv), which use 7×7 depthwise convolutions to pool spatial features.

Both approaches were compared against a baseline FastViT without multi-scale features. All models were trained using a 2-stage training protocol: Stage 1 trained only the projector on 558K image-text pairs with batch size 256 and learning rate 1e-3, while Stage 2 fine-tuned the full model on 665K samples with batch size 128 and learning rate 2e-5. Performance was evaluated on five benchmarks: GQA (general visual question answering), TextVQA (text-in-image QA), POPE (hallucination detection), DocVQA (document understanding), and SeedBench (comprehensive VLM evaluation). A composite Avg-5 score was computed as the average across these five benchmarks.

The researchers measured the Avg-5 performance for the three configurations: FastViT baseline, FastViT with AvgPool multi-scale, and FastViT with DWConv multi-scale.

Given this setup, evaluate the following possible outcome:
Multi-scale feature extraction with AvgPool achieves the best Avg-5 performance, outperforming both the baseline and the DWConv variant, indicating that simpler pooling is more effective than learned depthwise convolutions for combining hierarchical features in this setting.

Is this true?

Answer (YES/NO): NO